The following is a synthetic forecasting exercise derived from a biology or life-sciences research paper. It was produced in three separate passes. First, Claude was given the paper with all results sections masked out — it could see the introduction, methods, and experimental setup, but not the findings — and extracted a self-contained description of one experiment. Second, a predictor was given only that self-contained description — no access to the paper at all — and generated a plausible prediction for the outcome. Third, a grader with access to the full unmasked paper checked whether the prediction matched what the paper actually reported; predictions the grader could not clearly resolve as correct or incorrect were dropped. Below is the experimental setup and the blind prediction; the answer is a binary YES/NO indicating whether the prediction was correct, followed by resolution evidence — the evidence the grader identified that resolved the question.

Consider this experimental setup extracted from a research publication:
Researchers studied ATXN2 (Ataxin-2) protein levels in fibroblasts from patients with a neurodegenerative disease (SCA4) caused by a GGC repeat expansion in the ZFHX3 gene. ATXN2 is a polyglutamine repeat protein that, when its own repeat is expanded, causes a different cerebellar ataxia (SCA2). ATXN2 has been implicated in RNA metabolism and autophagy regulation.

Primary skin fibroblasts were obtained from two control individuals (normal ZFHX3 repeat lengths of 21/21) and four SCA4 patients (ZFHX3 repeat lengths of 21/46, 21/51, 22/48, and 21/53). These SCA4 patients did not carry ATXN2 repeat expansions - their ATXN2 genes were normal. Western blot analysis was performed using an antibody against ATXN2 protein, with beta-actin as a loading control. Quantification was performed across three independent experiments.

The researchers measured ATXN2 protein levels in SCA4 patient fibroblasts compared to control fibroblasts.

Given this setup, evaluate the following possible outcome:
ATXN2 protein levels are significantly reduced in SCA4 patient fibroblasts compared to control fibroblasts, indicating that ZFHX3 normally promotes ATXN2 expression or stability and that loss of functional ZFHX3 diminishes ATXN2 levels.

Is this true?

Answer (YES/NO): NO